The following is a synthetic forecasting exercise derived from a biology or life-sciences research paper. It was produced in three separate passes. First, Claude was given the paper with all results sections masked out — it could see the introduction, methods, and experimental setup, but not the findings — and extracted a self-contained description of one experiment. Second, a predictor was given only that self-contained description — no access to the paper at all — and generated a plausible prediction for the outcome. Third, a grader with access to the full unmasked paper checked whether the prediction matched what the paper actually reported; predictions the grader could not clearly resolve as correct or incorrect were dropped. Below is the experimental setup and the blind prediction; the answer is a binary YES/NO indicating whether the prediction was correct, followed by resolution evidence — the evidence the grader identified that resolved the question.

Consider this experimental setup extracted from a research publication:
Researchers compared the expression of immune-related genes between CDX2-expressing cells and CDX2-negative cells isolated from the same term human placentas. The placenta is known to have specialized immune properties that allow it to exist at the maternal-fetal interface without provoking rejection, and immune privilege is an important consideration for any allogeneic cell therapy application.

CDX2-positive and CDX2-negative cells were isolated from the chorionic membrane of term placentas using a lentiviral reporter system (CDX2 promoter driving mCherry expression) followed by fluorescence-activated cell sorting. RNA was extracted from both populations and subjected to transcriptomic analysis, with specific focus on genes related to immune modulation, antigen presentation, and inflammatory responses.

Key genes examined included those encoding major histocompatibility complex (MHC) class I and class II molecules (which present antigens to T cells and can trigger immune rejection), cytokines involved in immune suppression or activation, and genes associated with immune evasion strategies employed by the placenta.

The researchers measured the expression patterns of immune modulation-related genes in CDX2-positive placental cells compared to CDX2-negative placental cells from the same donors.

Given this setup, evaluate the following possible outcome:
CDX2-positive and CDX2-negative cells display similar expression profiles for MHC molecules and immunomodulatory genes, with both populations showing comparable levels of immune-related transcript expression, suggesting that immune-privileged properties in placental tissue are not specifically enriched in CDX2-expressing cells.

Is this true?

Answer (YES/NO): NO